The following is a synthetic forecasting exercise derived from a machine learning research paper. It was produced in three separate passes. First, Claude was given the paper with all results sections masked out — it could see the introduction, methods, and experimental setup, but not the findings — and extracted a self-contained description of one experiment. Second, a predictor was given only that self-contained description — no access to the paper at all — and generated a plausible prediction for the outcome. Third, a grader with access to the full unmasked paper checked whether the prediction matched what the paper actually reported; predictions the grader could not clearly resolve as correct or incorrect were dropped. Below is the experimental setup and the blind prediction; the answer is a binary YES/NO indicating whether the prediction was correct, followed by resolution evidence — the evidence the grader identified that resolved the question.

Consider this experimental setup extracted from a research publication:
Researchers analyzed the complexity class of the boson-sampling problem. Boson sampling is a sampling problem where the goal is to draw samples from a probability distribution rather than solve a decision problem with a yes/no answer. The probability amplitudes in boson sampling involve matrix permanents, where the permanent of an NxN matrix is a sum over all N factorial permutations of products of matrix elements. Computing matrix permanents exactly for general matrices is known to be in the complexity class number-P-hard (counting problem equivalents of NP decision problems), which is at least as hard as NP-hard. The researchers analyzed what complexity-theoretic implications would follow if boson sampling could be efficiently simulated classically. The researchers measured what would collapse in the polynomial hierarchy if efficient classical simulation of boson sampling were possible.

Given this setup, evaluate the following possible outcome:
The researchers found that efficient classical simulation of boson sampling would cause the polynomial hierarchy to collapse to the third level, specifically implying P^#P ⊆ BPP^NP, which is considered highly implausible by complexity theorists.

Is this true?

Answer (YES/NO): NO